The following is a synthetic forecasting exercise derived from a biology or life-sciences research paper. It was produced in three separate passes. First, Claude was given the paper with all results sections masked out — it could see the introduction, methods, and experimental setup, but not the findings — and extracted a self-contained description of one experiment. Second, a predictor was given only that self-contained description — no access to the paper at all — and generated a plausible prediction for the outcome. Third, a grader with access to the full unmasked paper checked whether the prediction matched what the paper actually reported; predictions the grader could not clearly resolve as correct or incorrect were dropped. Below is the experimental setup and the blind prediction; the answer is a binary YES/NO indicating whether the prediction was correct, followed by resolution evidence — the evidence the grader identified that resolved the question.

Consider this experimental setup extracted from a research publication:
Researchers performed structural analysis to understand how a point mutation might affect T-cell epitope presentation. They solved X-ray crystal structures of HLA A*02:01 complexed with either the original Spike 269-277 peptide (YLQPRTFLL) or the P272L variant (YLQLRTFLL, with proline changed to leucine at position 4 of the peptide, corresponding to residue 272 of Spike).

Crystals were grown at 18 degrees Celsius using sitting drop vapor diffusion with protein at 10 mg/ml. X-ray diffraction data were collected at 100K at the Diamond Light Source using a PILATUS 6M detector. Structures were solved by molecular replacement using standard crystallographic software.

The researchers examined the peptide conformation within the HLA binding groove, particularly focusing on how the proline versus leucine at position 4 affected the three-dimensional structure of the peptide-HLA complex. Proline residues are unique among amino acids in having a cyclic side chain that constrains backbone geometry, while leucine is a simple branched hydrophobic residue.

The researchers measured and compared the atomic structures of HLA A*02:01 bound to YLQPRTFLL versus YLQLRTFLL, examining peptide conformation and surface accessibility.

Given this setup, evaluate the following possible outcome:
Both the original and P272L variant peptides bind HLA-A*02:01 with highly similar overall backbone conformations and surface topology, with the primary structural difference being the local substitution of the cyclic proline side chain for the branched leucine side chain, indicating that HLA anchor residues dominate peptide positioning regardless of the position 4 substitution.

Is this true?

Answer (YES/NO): YES